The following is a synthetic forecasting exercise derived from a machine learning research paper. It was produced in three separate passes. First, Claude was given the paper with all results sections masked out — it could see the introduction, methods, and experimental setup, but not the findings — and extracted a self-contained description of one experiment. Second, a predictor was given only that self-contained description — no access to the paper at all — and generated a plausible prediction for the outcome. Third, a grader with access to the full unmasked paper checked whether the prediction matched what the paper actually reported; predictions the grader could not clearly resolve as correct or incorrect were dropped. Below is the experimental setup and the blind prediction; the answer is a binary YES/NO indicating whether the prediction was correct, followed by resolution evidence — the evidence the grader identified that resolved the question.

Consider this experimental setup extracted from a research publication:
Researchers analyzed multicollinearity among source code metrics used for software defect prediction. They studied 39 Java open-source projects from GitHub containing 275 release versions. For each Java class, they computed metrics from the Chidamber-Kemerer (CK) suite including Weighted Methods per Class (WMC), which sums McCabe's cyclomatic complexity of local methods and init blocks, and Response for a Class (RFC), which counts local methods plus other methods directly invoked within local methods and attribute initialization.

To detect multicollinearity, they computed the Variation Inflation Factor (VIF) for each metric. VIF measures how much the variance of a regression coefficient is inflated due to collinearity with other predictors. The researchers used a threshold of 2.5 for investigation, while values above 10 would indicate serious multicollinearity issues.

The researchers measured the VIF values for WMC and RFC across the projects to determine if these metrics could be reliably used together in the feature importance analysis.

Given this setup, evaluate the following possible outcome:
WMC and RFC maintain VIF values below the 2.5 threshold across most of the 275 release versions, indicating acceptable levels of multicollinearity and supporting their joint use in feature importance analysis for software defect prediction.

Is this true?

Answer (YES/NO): NO